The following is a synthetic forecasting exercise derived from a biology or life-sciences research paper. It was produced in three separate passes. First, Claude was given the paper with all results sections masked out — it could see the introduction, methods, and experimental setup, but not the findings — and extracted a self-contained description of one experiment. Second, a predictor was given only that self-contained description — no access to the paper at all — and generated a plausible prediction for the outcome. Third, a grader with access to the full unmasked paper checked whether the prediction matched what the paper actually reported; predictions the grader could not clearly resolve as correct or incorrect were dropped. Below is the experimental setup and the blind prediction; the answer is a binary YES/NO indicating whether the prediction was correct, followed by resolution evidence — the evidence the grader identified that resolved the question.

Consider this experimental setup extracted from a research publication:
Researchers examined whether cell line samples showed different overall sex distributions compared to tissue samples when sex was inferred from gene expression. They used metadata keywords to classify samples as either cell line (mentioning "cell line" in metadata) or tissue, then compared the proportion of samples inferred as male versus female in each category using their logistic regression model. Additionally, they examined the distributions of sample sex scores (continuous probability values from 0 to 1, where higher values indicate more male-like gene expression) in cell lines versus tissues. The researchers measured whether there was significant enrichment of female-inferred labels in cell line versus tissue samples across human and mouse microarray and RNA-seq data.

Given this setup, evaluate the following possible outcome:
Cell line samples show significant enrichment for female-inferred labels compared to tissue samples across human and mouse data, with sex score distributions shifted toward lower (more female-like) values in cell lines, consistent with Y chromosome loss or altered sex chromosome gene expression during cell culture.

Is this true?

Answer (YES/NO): YES